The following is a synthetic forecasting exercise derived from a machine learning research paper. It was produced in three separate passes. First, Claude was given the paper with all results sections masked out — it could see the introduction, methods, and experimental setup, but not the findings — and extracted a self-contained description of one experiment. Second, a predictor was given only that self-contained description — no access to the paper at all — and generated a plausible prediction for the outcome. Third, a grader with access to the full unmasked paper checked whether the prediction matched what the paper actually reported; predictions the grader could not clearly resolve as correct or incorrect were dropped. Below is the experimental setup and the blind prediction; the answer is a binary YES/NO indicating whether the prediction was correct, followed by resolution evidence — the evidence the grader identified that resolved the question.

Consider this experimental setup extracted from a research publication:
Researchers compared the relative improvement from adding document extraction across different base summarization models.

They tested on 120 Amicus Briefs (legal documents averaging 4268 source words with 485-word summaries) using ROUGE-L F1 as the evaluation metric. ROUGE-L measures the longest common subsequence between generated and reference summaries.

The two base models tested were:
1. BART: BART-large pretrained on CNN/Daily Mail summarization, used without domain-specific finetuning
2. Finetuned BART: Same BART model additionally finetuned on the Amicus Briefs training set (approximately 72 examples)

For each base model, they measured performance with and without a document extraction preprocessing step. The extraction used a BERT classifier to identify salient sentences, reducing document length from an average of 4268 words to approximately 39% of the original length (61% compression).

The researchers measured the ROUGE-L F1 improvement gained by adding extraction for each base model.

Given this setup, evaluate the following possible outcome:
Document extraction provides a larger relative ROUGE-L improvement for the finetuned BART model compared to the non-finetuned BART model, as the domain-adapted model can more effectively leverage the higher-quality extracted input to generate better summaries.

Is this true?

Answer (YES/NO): NO